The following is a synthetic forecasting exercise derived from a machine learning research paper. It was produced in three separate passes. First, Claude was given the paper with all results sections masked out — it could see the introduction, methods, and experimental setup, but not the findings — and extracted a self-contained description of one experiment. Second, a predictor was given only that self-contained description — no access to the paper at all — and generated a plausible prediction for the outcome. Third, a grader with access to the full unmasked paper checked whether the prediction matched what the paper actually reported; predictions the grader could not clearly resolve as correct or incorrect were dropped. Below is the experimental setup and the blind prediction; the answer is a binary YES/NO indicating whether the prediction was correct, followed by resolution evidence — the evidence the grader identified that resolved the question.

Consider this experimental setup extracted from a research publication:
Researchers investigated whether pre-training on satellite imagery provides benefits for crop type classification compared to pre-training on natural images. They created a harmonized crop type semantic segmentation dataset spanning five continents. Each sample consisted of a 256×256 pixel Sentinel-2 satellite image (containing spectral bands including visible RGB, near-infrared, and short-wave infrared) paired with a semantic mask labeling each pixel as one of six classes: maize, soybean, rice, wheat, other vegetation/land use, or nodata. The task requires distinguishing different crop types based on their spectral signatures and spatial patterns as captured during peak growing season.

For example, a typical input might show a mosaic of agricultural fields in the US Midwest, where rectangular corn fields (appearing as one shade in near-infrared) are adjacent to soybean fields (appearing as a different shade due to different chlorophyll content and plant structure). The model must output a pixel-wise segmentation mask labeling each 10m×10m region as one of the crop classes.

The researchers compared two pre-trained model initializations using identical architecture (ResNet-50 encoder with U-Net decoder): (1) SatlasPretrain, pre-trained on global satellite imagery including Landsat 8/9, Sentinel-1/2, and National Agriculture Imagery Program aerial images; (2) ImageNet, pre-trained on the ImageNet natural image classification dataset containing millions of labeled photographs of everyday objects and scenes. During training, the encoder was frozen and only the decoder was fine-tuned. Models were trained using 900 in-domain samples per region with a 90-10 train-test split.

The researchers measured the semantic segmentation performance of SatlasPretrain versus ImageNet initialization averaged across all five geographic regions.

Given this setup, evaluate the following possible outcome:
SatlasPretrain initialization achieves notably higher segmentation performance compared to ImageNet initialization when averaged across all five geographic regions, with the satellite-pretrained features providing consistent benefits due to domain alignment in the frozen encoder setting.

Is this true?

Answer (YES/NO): NO